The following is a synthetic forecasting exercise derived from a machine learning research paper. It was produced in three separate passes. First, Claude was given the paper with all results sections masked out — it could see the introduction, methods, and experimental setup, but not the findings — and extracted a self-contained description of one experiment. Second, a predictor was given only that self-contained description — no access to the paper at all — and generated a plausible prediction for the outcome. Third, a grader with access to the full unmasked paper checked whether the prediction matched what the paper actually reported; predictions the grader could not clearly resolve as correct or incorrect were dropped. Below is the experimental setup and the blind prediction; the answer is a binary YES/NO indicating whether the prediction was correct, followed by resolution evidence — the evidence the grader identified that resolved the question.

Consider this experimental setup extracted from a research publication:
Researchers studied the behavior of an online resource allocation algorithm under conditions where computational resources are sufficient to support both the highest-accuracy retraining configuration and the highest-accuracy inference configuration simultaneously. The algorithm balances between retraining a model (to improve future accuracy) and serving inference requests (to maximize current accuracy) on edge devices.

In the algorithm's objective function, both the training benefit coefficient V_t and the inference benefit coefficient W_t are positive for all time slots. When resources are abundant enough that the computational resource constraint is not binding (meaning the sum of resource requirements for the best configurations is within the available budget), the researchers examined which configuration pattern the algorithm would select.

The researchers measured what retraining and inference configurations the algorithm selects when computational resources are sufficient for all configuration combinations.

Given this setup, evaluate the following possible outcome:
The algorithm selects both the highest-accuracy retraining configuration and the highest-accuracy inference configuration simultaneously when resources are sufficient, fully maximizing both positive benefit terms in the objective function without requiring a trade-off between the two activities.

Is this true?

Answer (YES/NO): YES